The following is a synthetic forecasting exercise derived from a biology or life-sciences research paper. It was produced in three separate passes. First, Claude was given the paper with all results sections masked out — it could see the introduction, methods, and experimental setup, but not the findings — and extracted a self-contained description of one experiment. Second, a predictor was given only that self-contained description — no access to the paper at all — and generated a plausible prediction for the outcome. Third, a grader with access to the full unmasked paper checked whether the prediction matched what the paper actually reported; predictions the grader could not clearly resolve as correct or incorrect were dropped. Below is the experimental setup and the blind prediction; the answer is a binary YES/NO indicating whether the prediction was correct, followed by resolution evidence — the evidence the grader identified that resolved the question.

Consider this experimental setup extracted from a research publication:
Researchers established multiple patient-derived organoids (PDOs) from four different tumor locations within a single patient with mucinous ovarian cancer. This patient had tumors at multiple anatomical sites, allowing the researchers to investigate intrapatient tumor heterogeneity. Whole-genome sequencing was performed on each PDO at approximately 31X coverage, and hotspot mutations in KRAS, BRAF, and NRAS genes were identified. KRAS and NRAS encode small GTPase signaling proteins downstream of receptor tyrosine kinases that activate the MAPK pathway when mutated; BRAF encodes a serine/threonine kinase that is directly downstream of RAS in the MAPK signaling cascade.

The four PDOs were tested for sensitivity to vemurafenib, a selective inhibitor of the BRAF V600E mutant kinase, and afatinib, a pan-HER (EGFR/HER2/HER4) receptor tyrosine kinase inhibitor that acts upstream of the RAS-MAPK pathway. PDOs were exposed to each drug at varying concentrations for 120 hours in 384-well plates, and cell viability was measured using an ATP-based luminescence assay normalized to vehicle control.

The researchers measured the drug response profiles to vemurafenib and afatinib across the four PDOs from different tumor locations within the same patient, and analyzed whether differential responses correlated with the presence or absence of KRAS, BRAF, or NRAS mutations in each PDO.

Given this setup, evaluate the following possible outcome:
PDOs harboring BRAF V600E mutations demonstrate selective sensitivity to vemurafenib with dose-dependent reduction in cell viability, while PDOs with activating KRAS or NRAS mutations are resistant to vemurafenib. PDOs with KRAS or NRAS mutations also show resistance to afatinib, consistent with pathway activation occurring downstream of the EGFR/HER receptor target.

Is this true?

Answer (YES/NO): NO